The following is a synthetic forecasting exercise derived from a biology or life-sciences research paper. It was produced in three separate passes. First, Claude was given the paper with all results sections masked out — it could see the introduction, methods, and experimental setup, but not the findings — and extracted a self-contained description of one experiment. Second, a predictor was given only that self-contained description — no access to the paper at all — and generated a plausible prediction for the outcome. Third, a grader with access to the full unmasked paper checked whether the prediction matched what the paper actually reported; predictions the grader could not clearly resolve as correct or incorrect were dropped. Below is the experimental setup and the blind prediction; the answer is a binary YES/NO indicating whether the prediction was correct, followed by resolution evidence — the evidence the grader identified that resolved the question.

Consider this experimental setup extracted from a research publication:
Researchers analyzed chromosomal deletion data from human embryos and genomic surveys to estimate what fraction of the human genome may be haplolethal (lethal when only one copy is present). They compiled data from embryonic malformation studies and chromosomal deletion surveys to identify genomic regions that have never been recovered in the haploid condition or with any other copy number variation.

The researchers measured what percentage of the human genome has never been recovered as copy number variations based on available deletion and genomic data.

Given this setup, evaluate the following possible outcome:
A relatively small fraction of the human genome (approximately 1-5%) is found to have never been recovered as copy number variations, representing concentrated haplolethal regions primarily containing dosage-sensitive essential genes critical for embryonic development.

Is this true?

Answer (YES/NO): NO